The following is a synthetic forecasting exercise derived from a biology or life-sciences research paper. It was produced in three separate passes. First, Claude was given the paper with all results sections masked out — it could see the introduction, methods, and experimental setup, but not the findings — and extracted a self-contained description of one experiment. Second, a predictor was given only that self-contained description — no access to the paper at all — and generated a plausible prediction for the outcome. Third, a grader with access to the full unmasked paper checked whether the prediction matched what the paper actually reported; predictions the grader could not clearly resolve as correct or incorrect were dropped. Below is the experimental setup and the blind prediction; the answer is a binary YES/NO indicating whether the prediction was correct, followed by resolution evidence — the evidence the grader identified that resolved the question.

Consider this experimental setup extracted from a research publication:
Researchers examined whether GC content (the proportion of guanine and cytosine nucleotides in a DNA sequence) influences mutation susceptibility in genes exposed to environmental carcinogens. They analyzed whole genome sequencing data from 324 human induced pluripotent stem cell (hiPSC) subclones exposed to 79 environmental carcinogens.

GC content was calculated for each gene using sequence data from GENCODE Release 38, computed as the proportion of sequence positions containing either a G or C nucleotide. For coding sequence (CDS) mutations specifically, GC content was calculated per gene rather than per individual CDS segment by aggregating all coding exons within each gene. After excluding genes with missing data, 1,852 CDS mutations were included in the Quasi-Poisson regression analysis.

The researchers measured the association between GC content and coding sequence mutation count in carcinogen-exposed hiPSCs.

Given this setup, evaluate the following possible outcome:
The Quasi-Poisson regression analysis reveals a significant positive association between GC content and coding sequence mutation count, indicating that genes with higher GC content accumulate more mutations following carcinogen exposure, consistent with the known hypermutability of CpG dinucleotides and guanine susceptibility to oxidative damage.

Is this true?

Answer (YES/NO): YES